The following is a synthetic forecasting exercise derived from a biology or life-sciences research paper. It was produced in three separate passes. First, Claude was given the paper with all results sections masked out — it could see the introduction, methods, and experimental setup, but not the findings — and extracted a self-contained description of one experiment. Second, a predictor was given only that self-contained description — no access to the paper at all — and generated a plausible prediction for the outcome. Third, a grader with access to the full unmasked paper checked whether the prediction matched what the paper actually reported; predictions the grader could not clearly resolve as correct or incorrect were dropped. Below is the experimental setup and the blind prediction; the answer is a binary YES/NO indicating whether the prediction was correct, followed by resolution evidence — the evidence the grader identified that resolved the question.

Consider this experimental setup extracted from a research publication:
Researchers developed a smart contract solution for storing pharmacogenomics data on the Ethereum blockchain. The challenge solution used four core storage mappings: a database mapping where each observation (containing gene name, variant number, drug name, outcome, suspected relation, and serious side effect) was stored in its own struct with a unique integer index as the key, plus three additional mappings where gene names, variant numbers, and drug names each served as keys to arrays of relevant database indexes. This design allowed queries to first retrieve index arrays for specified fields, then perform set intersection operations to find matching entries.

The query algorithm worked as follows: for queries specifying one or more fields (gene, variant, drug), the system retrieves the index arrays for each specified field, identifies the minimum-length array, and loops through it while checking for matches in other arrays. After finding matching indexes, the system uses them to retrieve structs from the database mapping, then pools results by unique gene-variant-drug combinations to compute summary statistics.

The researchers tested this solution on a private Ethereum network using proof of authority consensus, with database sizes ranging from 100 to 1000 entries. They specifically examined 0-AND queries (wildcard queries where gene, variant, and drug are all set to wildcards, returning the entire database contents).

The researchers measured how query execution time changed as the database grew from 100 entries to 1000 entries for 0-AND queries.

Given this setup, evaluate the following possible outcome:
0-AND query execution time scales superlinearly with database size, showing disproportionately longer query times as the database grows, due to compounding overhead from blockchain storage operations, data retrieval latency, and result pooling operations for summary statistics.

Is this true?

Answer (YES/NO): NO